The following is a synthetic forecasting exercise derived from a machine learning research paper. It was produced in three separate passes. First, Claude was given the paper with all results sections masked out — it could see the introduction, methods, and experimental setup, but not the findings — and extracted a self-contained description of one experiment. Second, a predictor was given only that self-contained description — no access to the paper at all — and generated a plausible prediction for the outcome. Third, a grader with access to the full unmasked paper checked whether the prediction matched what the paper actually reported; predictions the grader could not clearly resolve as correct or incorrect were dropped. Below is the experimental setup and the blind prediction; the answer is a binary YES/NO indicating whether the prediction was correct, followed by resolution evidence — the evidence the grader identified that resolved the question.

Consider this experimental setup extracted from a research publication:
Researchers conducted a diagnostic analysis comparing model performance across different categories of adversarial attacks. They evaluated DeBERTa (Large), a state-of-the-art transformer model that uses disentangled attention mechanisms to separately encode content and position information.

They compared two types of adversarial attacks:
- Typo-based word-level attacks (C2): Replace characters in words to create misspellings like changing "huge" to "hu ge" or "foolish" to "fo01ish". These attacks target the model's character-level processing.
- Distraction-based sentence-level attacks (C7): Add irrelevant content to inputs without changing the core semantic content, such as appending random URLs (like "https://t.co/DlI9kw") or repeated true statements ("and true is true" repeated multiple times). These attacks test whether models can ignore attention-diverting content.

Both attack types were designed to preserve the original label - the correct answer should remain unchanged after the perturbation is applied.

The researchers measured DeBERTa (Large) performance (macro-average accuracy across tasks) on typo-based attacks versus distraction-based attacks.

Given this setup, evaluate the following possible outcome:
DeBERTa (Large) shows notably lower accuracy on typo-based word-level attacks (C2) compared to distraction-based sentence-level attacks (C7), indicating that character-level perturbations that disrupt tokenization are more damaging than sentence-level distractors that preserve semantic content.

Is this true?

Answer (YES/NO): NO